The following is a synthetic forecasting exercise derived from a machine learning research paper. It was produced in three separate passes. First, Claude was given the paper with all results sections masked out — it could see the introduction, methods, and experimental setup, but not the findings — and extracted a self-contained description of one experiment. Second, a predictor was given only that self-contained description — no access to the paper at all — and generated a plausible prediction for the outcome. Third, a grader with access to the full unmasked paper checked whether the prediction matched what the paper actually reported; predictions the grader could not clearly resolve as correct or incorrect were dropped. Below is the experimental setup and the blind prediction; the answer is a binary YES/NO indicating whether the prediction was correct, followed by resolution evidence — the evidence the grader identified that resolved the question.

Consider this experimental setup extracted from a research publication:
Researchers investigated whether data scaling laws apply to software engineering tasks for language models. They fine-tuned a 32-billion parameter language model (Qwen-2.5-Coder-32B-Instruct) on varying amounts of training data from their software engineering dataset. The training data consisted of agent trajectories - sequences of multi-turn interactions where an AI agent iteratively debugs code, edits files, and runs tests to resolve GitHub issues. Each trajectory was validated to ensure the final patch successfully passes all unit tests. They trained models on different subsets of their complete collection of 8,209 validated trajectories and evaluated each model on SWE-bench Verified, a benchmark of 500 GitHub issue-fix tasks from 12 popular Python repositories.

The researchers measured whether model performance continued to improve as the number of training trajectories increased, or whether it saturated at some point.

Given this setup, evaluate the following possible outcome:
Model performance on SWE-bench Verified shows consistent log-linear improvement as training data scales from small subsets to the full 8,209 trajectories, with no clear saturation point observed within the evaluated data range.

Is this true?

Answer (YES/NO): YES